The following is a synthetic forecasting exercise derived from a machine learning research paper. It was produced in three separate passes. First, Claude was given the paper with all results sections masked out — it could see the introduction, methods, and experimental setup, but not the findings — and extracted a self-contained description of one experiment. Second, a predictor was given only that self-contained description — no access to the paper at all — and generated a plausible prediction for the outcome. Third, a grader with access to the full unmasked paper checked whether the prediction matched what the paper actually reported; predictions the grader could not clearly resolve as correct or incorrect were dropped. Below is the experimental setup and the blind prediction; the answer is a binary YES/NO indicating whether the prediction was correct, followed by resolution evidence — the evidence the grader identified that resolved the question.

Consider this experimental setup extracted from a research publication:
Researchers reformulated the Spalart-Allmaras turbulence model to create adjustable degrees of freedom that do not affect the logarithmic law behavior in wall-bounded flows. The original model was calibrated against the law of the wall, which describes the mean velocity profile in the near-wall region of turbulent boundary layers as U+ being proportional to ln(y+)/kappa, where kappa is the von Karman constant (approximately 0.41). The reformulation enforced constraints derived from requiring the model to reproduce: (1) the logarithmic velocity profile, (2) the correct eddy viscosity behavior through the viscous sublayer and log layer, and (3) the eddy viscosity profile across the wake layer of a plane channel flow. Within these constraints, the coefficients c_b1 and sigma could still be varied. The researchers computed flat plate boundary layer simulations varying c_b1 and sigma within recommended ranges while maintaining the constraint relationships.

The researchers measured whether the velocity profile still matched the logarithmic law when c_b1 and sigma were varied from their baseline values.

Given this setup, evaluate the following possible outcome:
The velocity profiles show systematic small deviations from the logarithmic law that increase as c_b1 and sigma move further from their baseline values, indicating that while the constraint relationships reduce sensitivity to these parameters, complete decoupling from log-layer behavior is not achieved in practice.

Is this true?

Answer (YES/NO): NO